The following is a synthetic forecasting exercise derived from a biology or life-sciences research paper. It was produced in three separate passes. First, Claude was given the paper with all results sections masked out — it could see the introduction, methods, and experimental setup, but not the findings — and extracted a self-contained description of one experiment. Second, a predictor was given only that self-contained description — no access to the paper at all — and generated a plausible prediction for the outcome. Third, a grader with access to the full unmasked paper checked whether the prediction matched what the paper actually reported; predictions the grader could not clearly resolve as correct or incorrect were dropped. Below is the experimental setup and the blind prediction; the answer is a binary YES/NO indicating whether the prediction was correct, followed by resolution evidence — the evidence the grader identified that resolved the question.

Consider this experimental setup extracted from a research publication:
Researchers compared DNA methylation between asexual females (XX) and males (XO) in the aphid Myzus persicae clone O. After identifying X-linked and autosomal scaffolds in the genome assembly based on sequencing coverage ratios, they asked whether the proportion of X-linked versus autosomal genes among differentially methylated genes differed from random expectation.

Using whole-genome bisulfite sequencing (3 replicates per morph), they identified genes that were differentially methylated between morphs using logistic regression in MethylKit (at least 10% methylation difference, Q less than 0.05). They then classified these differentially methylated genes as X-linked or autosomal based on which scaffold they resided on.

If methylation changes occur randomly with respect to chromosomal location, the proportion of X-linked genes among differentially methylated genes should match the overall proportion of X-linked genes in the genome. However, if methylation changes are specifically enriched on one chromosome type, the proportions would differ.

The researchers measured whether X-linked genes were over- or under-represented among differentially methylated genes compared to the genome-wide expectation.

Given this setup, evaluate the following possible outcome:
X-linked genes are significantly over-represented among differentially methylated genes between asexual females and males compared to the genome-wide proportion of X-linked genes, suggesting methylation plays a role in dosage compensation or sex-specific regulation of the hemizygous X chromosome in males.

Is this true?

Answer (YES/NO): NO